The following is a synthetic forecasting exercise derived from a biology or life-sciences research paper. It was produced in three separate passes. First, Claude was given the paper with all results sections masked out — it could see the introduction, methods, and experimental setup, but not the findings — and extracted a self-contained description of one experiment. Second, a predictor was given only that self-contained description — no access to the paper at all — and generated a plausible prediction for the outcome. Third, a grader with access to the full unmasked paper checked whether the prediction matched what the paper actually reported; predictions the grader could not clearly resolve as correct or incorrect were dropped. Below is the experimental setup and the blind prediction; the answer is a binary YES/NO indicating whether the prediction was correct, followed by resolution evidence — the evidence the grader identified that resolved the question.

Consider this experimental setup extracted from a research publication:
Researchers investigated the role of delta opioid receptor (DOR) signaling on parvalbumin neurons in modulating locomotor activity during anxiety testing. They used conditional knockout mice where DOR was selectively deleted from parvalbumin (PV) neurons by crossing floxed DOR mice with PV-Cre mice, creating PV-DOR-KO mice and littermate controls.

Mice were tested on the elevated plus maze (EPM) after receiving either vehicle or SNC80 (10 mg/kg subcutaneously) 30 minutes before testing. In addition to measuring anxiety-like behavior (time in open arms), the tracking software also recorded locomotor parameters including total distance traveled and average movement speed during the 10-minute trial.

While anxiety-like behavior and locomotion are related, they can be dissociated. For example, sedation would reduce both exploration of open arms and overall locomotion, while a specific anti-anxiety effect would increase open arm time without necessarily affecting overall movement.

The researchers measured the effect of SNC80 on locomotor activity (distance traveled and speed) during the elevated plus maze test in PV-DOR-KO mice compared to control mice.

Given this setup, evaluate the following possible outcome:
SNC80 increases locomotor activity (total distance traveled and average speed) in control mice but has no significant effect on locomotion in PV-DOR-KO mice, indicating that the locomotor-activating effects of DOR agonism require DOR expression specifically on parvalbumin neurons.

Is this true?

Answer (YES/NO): NO